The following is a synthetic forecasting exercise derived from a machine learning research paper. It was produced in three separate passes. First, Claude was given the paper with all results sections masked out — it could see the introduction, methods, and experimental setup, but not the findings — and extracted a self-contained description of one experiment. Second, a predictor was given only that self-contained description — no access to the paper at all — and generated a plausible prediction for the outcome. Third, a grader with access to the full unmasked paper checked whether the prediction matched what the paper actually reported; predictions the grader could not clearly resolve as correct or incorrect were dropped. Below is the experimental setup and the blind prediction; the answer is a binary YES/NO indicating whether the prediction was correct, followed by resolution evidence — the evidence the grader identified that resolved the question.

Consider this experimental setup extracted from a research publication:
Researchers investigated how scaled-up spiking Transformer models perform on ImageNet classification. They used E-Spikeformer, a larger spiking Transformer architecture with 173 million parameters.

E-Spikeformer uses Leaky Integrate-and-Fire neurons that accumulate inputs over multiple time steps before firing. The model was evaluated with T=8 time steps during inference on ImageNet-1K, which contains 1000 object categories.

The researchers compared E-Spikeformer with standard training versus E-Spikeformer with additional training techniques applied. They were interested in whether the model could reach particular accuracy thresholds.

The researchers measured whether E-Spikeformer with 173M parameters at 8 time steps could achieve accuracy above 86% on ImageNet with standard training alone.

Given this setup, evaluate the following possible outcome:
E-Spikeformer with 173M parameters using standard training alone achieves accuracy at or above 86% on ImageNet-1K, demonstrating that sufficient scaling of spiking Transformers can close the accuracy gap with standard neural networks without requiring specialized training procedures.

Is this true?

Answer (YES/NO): NO